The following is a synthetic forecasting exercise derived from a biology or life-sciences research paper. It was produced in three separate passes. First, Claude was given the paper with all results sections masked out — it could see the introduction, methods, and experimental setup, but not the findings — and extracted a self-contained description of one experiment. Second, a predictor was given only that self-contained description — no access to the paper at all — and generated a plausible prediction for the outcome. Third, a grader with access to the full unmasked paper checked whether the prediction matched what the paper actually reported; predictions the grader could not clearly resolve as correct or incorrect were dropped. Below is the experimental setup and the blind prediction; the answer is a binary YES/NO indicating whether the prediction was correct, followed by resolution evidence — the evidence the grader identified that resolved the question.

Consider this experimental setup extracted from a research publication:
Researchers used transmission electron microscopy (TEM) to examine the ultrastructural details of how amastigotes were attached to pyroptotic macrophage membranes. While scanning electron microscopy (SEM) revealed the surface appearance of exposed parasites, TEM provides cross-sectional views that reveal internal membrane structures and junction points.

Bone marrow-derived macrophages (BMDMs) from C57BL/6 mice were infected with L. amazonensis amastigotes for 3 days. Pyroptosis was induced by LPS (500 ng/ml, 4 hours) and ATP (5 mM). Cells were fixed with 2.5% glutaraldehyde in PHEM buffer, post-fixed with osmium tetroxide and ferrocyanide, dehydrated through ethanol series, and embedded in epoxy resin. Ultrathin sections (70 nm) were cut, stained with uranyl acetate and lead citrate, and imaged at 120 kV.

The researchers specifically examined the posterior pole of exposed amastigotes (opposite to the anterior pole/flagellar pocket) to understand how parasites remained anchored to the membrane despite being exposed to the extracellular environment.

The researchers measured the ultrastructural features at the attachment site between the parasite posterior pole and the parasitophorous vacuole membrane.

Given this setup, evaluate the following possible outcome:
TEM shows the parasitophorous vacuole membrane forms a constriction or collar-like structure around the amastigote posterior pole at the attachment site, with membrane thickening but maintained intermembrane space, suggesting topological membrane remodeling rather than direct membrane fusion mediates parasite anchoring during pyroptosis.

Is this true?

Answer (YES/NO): NO